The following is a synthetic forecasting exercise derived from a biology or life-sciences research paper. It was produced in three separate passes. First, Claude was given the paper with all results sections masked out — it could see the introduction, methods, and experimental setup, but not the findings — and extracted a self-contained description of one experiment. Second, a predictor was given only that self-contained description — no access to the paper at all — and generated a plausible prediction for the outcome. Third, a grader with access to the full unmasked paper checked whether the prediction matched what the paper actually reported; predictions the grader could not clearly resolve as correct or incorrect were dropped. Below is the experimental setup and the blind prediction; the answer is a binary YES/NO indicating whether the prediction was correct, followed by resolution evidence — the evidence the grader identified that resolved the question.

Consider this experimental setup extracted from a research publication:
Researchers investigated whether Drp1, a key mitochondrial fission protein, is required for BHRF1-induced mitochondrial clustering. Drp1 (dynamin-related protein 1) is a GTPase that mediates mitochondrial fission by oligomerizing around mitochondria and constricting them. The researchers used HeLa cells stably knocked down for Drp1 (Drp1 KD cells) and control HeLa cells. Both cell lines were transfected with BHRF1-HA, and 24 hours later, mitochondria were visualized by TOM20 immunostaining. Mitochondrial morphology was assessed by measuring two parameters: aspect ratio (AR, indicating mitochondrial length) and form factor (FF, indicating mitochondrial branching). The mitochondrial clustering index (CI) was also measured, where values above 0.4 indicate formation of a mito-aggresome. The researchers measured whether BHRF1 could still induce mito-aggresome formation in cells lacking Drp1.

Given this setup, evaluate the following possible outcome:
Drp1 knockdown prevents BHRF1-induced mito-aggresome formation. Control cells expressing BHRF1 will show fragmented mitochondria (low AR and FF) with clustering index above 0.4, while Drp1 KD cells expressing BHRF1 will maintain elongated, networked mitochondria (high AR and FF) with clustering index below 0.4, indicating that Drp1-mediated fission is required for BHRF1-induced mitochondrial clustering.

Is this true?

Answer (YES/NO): YES